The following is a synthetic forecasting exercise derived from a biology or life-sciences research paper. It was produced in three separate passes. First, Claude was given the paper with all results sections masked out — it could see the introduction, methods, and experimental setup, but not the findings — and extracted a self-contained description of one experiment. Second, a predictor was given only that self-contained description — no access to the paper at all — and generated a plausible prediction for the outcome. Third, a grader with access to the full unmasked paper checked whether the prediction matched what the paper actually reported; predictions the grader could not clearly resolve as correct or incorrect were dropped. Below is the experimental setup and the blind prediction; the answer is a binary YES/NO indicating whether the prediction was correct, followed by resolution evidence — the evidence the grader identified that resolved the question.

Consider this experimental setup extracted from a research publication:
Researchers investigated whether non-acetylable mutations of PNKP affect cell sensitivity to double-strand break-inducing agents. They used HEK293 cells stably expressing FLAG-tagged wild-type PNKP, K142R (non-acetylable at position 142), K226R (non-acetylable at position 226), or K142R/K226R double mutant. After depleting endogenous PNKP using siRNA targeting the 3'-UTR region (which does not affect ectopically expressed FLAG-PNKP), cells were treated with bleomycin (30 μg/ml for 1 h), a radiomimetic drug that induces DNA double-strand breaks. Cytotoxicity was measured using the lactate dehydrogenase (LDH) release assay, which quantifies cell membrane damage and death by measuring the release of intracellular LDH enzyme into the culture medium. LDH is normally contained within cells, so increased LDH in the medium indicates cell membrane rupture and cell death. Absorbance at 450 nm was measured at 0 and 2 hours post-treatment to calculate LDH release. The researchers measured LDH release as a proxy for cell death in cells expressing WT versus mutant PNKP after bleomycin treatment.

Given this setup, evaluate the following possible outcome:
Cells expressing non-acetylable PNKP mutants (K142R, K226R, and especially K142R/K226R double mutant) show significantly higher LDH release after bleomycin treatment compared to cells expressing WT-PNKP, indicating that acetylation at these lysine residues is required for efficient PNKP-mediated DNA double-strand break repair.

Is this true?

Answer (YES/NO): YES